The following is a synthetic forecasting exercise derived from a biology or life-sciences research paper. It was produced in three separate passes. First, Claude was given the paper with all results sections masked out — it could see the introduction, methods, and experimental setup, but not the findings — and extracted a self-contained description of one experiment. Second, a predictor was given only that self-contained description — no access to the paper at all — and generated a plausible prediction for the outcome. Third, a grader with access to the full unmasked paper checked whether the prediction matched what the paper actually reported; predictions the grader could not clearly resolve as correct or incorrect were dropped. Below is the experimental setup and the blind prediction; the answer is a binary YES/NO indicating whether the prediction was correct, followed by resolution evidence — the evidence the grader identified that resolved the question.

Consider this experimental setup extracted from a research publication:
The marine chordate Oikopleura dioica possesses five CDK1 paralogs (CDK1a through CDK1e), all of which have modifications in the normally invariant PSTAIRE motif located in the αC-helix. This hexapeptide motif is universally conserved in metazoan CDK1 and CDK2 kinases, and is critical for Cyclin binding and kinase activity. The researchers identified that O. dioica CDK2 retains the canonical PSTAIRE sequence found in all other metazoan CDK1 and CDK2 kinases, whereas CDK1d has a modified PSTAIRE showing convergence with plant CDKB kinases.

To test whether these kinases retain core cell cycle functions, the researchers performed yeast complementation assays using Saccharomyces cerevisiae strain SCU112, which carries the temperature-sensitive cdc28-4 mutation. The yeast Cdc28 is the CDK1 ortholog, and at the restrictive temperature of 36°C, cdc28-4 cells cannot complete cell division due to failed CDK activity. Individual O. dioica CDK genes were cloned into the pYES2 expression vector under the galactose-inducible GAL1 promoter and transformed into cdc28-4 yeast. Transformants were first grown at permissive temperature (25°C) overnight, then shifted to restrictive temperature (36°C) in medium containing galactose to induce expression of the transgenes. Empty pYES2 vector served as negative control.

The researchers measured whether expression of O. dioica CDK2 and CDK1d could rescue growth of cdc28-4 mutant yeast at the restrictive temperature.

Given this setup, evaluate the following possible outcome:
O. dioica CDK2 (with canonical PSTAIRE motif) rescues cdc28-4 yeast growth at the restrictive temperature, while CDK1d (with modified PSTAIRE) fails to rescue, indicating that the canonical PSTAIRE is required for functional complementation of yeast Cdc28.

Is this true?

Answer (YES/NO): NO